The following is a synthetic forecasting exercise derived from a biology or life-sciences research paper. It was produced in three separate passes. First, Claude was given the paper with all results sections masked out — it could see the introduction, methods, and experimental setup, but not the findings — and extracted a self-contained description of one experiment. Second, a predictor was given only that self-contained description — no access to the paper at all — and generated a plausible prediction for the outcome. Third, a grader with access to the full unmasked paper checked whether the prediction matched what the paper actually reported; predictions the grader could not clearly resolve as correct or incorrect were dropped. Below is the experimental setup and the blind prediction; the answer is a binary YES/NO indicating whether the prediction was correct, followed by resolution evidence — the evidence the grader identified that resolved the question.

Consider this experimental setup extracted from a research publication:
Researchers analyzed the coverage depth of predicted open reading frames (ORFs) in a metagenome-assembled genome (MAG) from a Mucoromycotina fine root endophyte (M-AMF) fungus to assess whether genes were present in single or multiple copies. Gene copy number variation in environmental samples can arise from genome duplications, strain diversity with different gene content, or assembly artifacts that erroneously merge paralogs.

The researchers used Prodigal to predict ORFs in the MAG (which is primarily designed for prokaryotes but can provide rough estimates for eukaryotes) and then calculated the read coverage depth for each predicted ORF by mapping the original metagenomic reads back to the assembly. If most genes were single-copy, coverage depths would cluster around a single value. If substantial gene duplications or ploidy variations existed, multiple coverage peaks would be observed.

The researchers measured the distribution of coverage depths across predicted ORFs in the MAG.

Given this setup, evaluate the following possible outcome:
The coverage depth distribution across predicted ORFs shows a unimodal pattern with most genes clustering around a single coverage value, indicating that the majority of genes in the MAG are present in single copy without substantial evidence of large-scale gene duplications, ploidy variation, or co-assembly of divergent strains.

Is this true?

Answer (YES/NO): YES